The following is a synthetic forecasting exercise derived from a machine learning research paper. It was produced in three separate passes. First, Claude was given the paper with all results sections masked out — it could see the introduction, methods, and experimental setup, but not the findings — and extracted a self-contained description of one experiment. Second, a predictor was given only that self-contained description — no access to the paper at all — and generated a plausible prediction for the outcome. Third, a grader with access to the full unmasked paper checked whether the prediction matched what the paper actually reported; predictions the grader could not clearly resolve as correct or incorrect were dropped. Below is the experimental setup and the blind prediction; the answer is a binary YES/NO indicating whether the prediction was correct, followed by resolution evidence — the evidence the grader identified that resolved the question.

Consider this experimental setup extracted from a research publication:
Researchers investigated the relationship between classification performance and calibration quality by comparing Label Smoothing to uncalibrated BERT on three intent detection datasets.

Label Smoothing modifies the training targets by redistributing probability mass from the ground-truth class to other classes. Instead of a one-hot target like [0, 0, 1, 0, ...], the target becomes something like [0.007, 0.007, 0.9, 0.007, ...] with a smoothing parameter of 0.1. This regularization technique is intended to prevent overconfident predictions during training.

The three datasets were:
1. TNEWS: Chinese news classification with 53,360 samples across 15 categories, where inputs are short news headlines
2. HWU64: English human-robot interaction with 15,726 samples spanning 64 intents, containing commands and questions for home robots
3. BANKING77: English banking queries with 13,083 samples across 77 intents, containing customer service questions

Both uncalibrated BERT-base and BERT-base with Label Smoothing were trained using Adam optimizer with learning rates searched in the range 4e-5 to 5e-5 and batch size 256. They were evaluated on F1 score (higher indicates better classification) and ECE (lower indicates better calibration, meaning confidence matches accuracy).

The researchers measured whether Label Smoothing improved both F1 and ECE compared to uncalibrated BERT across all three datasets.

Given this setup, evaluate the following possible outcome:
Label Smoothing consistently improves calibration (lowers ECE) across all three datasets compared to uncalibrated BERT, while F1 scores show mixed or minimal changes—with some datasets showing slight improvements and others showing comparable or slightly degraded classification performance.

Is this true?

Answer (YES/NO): NO